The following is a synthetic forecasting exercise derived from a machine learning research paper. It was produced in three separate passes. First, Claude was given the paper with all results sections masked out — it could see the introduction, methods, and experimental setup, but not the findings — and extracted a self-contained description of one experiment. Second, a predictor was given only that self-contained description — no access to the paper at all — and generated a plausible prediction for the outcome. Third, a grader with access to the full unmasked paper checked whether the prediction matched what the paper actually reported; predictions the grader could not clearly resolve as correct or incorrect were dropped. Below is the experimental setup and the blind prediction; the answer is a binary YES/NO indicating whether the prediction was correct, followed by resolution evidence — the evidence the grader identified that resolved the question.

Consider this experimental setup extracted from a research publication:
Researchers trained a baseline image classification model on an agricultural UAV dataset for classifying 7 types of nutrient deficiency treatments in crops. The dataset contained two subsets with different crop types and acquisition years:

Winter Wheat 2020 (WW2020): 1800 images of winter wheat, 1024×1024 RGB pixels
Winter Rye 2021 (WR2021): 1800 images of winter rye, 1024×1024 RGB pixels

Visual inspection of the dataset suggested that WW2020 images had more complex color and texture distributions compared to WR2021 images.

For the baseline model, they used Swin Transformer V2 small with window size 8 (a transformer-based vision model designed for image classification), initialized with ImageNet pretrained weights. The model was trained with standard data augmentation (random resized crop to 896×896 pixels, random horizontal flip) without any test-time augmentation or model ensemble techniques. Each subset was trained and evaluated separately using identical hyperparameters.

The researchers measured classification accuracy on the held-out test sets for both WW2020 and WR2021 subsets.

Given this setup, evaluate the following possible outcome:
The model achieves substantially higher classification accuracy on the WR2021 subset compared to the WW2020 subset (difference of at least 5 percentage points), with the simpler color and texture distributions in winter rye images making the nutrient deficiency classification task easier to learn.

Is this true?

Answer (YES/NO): NO